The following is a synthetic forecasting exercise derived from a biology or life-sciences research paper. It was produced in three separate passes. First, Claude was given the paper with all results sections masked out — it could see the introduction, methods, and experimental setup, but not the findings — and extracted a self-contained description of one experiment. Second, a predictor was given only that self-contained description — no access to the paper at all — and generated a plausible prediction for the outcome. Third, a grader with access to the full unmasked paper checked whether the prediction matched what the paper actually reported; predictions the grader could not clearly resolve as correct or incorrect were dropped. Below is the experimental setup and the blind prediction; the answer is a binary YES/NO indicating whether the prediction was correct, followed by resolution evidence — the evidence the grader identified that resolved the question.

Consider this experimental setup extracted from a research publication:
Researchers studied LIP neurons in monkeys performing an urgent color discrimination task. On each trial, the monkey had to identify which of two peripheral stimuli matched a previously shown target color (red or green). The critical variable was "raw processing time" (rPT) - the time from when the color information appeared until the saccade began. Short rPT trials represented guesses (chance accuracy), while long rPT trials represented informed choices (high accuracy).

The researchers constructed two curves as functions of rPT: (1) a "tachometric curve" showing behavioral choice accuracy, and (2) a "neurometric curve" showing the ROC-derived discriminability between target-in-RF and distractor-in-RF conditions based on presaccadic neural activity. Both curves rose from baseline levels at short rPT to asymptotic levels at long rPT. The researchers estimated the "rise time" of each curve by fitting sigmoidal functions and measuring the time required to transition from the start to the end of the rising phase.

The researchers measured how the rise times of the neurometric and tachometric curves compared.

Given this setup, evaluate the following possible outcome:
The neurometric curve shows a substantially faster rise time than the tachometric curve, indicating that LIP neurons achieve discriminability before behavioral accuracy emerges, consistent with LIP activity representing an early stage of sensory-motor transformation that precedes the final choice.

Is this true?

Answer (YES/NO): NO